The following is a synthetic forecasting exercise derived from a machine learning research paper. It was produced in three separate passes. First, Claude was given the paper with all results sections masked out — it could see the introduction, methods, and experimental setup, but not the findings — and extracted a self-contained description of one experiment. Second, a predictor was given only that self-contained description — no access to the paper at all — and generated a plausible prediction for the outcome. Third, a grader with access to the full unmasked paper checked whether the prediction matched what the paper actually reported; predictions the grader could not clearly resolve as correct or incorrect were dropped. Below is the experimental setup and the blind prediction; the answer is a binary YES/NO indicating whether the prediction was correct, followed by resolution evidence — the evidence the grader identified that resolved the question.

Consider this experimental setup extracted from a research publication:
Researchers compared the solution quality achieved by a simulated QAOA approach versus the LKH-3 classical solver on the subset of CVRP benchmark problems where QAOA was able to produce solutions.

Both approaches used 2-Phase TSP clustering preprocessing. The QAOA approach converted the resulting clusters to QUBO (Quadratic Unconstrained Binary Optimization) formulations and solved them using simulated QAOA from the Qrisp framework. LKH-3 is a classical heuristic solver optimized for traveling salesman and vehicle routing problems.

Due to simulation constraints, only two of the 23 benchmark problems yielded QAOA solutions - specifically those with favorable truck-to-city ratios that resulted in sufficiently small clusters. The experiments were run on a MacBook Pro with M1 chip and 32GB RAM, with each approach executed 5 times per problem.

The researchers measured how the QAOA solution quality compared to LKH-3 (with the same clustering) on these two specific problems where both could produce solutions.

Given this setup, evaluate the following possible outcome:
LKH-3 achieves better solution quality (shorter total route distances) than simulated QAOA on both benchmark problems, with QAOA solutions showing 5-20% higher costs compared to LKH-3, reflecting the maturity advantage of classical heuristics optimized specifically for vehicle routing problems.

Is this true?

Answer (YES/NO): NO